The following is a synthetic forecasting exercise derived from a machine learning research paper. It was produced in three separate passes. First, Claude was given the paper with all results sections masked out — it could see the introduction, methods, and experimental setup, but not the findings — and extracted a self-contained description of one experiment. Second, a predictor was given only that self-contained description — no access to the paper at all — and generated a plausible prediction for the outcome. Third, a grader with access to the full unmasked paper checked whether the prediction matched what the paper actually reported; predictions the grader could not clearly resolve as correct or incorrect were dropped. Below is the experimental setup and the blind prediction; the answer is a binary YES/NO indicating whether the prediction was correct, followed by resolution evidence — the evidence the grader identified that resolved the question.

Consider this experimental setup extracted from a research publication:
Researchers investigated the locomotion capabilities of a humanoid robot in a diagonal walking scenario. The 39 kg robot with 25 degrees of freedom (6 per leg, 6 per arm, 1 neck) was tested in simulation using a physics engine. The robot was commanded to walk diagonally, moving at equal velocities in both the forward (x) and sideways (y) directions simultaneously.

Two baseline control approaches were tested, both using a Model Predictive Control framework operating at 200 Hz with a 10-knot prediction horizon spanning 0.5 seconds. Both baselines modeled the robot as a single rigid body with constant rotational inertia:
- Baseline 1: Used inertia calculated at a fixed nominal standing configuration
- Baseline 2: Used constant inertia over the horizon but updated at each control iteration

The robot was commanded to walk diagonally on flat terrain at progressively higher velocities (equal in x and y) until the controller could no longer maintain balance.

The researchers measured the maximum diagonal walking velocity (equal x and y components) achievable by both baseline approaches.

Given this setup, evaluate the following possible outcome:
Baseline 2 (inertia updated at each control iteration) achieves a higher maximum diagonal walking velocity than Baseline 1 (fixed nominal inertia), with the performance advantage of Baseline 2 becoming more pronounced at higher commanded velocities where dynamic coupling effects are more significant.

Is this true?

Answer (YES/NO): NO